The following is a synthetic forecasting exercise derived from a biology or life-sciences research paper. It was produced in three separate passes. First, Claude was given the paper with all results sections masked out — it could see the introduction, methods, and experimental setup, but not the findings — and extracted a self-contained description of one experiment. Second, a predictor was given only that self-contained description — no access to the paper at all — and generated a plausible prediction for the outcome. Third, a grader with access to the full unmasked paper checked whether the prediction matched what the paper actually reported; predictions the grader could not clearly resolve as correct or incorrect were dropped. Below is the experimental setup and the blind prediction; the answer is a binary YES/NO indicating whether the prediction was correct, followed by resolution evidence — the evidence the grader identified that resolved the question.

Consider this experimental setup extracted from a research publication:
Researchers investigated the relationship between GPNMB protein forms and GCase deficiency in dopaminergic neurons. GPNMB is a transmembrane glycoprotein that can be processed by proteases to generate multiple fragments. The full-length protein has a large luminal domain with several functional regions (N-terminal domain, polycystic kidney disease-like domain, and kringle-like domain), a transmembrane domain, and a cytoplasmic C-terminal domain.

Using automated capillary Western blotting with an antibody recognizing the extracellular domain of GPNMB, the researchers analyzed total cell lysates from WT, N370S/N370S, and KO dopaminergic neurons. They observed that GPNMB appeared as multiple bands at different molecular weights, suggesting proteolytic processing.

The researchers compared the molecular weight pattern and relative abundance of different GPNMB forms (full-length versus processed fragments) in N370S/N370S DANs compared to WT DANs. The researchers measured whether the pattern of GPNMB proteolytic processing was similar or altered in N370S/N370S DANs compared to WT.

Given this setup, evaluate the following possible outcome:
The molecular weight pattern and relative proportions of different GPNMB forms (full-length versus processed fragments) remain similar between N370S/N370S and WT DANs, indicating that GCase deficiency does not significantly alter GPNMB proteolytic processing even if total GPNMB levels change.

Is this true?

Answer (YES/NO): NO